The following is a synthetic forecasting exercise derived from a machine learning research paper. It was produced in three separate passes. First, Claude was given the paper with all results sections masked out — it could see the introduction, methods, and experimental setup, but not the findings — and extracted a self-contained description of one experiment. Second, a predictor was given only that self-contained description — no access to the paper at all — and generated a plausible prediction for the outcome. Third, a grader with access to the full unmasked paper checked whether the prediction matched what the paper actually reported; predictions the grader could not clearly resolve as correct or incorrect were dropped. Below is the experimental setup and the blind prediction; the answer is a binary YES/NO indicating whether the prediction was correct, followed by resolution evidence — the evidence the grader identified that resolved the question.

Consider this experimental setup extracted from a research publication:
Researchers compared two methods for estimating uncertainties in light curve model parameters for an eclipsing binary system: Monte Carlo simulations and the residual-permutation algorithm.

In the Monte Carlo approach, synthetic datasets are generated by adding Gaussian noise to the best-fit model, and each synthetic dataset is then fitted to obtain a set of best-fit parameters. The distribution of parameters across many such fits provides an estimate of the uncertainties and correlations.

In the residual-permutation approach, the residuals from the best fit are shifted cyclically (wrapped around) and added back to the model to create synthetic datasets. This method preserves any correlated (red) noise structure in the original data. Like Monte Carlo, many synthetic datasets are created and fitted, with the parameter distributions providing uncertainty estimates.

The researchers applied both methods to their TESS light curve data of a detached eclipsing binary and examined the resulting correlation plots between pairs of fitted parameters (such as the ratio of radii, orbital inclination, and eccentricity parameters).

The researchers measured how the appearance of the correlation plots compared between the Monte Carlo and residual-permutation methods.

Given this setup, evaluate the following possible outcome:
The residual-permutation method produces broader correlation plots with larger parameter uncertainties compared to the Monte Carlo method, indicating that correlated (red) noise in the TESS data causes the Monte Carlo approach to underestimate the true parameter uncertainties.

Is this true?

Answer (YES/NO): NO